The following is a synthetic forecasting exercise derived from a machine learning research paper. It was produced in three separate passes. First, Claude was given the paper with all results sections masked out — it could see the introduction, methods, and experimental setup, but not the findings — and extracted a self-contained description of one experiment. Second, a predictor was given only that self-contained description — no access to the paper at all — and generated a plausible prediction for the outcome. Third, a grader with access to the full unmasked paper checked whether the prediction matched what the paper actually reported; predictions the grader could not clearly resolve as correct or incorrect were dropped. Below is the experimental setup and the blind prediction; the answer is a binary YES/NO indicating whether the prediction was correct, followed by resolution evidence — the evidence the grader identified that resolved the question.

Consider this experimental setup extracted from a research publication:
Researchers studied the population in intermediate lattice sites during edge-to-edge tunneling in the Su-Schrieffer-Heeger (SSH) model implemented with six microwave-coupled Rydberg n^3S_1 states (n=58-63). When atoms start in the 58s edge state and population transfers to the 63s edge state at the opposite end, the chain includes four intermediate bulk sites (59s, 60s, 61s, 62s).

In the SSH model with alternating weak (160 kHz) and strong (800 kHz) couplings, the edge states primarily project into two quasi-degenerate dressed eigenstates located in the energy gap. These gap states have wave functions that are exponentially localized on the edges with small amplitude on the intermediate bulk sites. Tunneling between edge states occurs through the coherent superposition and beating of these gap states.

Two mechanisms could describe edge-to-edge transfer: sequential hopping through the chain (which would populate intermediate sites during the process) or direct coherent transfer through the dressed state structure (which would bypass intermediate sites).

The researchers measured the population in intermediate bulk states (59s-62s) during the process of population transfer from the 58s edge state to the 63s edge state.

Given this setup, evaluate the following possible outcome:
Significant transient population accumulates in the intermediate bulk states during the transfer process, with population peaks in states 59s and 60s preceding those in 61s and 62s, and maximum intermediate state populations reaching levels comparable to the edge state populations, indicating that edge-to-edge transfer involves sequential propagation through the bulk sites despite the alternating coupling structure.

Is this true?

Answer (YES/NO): NO